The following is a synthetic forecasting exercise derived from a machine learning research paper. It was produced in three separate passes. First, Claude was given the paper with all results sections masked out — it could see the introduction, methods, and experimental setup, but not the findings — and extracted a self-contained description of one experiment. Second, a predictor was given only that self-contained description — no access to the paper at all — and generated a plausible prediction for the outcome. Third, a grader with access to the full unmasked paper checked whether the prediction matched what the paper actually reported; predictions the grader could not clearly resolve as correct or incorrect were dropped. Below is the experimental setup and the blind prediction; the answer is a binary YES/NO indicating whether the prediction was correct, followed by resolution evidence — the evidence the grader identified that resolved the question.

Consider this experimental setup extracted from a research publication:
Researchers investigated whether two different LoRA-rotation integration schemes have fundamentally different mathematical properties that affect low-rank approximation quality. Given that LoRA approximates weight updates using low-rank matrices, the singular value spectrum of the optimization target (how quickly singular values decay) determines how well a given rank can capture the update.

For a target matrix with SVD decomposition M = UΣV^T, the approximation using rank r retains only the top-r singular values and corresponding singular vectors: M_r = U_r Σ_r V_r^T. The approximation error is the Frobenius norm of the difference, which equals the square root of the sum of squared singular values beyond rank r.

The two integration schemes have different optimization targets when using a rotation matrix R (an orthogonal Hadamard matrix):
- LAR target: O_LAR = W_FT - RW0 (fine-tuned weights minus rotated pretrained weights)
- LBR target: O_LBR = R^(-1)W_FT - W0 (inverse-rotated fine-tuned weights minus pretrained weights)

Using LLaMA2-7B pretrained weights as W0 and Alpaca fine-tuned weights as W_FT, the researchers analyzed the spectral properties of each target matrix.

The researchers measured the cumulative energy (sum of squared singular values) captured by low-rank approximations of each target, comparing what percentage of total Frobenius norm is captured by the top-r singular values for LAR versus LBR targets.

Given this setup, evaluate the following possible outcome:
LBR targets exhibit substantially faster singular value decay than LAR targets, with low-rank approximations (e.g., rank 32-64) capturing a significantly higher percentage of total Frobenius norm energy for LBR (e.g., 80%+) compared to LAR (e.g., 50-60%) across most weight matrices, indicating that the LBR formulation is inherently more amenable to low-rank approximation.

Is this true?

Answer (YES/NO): NO